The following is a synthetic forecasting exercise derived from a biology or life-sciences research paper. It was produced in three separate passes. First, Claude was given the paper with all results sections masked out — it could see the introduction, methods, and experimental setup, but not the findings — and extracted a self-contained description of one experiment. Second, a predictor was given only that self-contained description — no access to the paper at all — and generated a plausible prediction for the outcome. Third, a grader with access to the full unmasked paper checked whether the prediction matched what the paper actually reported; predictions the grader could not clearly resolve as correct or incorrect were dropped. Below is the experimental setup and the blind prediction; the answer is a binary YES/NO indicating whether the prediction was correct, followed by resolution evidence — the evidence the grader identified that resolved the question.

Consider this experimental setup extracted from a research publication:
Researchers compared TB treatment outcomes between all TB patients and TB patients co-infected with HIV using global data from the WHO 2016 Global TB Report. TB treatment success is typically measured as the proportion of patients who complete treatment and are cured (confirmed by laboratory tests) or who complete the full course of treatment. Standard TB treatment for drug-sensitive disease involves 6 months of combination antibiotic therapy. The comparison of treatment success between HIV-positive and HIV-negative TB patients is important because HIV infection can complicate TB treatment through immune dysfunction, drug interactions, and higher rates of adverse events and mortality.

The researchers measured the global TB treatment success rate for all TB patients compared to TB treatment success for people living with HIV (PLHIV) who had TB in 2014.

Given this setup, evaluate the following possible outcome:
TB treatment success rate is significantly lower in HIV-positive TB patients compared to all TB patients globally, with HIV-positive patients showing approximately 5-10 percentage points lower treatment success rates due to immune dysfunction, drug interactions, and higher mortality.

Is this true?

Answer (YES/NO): YES